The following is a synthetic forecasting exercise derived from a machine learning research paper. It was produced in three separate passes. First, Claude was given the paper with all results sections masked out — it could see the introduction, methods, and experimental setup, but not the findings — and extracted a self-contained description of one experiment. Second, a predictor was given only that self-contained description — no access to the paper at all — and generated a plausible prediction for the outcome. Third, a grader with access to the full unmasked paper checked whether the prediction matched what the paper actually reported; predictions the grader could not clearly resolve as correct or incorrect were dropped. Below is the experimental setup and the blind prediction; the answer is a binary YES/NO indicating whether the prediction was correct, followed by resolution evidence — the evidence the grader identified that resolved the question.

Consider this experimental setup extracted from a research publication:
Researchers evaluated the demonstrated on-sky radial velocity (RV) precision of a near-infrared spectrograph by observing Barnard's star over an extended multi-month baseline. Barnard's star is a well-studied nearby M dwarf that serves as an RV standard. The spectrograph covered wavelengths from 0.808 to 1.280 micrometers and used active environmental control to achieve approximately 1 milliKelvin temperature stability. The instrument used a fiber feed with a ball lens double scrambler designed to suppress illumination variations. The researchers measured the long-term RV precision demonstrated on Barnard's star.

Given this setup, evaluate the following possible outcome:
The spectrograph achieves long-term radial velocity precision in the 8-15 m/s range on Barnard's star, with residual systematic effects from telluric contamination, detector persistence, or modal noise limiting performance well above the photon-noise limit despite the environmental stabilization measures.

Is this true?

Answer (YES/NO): NO